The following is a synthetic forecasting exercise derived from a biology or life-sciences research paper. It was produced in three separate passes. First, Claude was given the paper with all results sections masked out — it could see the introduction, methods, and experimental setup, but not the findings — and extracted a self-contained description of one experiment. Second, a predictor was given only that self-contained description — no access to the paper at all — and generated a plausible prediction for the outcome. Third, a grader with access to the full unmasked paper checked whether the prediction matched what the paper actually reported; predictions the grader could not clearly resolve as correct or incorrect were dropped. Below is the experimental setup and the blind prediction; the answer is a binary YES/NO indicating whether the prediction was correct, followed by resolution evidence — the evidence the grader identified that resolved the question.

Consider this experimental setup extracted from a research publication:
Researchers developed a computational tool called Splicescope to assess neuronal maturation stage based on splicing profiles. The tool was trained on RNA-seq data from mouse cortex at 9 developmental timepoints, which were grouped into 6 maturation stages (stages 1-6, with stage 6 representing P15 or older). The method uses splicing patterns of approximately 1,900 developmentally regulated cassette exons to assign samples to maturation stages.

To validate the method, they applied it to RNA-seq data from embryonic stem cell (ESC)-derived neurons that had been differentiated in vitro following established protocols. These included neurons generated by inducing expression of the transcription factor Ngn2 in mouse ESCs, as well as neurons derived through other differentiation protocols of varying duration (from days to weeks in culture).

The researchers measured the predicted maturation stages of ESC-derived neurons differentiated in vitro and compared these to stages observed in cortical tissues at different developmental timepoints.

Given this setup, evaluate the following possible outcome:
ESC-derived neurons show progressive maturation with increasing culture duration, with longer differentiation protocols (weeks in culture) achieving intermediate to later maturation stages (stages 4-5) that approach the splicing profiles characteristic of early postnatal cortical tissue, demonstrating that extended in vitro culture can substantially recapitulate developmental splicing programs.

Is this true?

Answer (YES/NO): YES